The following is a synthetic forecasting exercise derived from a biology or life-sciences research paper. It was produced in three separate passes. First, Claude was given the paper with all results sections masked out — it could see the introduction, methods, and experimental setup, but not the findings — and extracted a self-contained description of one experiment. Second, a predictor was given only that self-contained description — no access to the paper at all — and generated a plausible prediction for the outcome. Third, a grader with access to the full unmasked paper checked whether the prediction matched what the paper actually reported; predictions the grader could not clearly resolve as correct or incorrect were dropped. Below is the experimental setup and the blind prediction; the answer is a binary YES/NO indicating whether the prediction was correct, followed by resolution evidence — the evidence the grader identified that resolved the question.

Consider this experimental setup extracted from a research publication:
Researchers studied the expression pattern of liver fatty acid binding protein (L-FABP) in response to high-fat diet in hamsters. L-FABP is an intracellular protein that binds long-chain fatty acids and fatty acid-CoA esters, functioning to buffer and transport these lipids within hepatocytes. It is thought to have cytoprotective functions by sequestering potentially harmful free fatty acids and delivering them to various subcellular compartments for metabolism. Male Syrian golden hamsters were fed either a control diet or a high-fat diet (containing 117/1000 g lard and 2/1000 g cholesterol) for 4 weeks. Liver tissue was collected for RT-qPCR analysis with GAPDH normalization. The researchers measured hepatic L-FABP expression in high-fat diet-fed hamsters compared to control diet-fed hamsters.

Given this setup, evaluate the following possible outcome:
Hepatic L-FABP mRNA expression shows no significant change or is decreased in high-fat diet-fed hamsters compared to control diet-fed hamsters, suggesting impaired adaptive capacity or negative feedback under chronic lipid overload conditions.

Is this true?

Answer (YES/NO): YES